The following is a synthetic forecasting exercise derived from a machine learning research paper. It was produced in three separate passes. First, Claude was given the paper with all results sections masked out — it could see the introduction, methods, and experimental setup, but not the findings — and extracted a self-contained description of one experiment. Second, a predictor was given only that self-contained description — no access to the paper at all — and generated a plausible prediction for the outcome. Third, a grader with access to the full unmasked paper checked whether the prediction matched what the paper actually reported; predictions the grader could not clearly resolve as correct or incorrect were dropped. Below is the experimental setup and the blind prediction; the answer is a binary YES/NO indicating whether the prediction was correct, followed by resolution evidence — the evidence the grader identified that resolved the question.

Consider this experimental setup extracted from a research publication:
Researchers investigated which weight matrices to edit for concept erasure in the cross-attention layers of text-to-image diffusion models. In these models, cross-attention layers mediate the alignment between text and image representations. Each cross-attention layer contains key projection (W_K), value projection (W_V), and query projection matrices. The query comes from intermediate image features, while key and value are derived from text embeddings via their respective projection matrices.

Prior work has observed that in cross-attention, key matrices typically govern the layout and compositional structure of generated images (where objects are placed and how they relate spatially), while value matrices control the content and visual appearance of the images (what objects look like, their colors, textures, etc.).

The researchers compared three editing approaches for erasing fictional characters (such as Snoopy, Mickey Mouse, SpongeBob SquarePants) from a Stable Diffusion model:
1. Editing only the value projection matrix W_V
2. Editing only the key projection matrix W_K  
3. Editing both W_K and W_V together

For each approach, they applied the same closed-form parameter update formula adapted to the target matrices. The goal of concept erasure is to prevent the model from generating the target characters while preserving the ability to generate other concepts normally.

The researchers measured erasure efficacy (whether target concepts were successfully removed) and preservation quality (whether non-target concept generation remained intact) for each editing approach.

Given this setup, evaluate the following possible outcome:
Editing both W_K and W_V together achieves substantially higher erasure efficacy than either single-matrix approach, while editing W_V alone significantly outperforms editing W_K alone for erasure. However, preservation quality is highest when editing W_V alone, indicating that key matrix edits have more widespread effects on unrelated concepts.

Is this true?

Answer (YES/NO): NO